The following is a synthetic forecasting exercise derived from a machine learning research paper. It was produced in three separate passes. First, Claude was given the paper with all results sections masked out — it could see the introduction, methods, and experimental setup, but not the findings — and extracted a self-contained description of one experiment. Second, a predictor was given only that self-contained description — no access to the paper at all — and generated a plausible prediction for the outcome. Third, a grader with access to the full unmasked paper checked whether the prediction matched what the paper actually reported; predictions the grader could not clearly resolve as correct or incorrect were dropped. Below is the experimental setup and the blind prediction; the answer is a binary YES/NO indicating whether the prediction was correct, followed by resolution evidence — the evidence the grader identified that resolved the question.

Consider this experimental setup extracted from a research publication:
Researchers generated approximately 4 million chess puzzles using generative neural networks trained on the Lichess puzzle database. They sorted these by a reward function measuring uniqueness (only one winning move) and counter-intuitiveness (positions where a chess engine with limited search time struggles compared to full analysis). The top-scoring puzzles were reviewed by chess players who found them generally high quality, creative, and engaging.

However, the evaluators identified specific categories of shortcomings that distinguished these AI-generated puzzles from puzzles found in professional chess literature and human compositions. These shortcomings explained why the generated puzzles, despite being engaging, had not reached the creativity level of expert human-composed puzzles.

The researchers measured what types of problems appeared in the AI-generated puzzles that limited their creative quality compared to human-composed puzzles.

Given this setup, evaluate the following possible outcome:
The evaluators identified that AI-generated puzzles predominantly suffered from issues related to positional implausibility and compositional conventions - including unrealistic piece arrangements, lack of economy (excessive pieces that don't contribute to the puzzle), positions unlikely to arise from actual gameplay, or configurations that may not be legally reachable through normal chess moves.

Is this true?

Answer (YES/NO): NO